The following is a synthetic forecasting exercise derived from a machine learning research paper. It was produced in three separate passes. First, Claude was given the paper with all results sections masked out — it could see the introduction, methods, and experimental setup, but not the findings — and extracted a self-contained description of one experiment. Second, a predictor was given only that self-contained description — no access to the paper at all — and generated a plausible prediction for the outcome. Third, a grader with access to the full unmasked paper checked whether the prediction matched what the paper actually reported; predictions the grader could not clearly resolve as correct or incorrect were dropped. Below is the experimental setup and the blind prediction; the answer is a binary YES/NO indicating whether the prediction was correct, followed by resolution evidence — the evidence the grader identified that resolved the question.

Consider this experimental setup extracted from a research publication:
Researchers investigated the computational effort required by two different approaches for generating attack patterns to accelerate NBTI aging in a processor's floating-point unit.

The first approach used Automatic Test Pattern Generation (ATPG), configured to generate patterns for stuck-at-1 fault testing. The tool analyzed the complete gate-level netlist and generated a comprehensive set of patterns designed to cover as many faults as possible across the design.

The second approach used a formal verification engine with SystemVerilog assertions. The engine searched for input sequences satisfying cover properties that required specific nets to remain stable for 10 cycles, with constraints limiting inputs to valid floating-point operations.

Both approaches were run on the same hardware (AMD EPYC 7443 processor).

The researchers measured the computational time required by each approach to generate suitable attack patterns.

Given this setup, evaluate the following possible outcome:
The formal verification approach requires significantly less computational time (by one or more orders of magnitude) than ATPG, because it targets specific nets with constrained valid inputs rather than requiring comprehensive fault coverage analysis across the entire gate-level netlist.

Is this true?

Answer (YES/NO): YES